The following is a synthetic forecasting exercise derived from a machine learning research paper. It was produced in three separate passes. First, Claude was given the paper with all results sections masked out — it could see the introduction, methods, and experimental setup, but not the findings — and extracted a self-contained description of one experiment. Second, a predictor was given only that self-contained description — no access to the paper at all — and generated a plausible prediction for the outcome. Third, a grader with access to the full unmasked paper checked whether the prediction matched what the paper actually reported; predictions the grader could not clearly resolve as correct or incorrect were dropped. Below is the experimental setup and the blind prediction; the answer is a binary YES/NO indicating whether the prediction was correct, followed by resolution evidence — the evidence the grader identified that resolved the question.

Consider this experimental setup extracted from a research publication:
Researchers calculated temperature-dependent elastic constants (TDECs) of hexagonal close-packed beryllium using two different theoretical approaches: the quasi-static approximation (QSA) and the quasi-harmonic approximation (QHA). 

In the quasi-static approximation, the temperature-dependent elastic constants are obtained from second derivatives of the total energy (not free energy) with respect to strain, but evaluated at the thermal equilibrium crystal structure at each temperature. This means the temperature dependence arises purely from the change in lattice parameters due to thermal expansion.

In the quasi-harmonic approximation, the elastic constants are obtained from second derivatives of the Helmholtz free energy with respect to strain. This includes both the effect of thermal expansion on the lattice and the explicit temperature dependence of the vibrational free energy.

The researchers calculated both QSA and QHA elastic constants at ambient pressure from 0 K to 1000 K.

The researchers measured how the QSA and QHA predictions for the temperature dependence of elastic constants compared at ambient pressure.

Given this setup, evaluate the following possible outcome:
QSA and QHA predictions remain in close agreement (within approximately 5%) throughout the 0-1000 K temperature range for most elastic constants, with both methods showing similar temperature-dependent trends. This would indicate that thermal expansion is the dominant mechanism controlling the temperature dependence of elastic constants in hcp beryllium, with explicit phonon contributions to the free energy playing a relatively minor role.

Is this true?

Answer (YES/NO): NO